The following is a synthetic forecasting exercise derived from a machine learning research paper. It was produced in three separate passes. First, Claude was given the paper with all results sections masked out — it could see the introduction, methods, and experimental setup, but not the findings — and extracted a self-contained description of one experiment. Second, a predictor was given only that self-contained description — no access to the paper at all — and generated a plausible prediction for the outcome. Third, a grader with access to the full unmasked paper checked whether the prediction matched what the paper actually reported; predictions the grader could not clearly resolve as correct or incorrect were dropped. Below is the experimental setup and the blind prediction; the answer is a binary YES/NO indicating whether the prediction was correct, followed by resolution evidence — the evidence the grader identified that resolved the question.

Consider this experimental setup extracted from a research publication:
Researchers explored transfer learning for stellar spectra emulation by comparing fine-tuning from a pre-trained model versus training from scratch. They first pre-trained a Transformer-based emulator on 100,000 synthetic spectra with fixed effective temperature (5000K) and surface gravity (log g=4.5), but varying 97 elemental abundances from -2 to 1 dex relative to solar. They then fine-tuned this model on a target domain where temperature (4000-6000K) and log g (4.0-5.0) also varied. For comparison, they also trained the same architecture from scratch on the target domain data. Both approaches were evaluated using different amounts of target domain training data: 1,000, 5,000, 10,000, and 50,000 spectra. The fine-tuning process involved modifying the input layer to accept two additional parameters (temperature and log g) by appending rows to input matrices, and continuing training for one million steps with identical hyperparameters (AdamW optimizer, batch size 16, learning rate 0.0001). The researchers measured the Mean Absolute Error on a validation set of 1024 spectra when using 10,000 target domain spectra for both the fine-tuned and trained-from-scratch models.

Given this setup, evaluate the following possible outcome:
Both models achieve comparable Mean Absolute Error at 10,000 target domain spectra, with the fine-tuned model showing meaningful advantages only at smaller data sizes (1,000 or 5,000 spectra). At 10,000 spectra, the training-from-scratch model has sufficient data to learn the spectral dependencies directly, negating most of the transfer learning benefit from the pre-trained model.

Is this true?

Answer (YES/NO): NO